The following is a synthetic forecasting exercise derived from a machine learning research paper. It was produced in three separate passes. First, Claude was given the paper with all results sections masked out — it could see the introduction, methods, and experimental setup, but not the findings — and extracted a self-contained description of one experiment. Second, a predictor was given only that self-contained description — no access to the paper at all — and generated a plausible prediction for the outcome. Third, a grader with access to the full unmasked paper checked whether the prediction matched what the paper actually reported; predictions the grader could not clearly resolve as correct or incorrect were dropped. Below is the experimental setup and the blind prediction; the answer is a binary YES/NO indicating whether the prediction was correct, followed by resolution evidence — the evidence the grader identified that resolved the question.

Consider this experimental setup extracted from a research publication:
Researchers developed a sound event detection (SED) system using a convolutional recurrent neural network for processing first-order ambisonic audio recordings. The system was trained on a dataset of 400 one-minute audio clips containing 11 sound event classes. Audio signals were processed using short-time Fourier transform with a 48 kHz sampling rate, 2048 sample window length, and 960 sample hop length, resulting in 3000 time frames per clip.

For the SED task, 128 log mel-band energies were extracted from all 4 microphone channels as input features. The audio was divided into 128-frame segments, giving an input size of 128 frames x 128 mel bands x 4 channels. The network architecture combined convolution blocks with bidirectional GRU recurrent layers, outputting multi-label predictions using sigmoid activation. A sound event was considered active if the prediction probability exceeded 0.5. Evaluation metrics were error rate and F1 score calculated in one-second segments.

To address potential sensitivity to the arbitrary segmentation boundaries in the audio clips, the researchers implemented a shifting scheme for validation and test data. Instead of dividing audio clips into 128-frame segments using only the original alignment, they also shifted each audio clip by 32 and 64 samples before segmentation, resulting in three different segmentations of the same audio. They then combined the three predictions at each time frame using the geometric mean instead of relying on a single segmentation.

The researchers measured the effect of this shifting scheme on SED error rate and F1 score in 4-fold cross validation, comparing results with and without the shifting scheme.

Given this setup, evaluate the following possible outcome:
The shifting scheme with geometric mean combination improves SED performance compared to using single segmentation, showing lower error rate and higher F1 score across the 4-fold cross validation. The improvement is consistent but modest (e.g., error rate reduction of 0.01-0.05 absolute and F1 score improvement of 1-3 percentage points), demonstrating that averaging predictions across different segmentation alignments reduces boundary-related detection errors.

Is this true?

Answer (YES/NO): NO